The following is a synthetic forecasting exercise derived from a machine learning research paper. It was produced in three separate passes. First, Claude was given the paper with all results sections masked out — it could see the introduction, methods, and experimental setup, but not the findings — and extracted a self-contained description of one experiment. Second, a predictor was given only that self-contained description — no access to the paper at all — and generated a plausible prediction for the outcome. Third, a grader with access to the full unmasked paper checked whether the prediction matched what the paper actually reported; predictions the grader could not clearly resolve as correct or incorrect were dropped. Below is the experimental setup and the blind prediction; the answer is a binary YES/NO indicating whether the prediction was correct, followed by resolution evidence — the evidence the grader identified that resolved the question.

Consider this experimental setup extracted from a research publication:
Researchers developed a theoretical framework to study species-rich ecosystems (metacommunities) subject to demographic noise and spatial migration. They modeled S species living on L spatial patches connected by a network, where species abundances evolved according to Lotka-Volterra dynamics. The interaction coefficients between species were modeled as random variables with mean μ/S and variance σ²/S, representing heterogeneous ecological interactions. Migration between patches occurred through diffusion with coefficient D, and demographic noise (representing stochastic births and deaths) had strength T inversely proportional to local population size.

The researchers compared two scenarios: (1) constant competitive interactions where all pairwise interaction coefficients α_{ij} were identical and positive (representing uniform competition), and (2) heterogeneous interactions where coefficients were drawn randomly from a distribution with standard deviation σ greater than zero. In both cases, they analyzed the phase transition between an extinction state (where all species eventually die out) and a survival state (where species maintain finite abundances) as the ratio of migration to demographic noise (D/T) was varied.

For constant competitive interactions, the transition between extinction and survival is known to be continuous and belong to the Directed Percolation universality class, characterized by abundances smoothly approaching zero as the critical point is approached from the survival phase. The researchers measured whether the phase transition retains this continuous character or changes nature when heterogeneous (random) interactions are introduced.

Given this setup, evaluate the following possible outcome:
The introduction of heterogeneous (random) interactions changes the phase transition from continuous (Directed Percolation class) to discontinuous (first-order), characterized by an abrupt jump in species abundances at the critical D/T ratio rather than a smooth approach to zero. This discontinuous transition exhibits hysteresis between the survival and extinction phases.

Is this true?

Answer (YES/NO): NO